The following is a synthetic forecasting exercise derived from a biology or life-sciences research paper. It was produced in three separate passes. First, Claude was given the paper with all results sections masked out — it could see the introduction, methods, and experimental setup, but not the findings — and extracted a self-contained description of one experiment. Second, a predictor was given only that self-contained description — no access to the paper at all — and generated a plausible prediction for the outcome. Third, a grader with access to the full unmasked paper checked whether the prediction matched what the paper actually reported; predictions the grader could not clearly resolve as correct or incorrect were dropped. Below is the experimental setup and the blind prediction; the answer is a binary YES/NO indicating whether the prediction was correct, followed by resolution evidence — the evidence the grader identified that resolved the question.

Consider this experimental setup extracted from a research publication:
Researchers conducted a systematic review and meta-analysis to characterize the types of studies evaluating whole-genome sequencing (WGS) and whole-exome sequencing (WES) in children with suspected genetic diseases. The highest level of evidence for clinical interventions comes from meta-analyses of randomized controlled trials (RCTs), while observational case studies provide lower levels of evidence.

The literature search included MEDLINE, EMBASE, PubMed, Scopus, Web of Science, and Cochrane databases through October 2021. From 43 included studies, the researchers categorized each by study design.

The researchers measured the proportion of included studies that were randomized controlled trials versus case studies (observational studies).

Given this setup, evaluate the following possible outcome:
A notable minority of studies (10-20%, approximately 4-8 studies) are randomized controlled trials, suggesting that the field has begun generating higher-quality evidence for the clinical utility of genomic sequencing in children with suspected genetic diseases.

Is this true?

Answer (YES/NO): YES